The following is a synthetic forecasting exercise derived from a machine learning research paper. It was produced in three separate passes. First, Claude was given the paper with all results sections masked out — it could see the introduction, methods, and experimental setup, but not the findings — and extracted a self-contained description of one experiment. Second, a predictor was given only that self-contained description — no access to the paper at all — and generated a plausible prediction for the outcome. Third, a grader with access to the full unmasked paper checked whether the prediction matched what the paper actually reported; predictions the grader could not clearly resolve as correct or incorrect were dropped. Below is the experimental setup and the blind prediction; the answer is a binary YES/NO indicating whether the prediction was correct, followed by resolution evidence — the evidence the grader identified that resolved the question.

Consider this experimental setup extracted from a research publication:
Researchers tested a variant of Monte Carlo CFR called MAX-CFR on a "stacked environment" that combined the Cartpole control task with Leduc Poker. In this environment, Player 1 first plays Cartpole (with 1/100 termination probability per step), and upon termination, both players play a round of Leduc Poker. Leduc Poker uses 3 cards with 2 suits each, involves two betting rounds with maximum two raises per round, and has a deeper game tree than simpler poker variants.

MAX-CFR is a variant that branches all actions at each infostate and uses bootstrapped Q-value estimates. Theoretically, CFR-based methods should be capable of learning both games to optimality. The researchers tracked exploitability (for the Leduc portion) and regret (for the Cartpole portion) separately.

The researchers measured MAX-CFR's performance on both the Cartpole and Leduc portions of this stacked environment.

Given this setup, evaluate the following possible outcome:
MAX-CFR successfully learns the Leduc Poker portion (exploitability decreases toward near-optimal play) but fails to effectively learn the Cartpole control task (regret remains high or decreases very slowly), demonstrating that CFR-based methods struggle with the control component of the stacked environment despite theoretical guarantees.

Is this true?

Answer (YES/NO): NO